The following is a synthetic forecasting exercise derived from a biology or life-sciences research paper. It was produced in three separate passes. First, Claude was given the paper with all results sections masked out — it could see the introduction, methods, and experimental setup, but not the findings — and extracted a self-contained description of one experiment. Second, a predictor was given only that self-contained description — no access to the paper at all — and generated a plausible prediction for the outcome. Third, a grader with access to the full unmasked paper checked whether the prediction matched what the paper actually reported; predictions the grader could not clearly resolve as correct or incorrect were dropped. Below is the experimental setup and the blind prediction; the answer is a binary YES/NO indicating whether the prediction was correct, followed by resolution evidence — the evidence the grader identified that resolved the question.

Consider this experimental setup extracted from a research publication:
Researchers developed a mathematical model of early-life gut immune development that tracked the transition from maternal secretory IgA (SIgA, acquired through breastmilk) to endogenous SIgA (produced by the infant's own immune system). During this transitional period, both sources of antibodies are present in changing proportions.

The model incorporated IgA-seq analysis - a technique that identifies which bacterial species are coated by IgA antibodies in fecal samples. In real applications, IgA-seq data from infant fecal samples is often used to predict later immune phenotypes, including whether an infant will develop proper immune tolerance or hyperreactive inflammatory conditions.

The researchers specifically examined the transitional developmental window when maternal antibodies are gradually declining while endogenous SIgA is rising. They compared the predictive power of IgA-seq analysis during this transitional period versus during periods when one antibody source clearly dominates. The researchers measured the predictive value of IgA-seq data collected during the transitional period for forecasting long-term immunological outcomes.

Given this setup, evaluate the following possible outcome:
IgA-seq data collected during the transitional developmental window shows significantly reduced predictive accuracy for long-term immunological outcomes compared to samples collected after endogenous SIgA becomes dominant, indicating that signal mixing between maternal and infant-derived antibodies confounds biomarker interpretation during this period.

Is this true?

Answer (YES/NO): YES